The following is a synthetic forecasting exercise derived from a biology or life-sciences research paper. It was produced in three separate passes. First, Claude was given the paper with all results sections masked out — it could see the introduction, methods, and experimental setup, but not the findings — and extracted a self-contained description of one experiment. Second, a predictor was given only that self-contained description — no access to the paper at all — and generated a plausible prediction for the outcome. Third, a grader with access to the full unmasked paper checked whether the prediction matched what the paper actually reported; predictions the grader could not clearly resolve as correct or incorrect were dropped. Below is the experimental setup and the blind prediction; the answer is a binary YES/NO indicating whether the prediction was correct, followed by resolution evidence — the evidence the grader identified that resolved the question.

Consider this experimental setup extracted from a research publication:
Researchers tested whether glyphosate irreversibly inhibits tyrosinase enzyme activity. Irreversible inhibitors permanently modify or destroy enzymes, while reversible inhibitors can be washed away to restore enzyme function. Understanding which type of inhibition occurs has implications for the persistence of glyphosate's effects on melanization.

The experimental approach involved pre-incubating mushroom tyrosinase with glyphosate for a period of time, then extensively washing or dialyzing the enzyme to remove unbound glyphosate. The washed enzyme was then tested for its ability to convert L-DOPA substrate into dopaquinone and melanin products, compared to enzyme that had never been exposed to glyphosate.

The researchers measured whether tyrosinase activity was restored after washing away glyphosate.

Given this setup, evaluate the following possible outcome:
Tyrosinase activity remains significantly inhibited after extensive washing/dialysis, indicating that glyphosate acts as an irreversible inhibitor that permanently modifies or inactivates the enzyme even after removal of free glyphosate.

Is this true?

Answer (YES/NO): NO